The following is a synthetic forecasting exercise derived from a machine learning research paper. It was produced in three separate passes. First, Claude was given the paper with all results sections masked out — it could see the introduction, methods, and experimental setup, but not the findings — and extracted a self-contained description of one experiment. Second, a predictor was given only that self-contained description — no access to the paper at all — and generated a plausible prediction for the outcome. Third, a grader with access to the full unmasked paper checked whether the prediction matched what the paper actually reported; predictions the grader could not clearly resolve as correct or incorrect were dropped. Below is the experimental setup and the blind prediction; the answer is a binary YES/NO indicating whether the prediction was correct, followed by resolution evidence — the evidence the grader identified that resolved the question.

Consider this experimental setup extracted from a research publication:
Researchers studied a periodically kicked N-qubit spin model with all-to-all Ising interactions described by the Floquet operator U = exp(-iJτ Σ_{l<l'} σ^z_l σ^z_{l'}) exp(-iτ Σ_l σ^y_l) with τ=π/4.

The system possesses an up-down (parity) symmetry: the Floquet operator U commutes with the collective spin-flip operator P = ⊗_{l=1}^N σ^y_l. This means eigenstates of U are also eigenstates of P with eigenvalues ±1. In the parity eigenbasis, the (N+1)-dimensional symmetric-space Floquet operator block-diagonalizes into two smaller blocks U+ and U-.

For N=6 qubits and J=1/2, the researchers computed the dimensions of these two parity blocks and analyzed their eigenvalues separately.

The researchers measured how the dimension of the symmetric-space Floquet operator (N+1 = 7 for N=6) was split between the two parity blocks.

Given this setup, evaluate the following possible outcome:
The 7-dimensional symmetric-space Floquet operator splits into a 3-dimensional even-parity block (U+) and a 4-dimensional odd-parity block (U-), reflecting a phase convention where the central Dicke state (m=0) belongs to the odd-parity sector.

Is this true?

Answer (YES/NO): NO